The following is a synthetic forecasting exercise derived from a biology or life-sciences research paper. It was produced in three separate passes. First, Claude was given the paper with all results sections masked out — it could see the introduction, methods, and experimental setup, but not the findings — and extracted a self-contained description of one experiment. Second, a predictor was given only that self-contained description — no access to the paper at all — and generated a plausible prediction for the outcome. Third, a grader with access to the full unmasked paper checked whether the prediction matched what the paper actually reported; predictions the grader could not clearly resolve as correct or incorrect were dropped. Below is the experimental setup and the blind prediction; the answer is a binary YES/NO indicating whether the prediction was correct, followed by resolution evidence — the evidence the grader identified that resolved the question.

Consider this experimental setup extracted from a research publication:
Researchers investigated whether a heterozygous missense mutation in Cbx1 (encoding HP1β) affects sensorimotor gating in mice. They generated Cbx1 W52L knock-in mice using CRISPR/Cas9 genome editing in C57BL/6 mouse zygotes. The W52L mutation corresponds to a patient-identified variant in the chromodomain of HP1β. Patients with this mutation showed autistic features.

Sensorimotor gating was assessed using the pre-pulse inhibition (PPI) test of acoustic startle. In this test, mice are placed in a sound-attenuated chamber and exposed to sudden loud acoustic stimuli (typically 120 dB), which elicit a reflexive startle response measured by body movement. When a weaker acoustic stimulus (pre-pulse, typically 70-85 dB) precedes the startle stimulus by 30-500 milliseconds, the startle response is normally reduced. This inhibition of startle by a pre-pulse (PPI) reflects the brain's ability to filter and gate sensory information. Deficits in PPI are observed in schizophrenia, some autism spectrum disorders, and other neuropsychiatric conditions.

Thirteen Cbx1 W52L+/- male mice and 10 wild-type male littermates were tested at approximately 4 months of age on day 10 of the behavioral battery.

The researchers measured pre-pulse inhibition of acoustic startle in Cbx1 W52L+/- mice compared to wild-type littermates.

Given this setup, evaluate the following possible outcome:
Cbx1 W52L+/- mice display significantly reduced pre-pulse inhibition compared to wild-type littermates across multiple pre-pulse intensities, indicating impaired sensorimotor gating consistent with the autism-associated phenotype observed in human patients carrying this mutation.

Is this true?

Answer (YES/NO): NO